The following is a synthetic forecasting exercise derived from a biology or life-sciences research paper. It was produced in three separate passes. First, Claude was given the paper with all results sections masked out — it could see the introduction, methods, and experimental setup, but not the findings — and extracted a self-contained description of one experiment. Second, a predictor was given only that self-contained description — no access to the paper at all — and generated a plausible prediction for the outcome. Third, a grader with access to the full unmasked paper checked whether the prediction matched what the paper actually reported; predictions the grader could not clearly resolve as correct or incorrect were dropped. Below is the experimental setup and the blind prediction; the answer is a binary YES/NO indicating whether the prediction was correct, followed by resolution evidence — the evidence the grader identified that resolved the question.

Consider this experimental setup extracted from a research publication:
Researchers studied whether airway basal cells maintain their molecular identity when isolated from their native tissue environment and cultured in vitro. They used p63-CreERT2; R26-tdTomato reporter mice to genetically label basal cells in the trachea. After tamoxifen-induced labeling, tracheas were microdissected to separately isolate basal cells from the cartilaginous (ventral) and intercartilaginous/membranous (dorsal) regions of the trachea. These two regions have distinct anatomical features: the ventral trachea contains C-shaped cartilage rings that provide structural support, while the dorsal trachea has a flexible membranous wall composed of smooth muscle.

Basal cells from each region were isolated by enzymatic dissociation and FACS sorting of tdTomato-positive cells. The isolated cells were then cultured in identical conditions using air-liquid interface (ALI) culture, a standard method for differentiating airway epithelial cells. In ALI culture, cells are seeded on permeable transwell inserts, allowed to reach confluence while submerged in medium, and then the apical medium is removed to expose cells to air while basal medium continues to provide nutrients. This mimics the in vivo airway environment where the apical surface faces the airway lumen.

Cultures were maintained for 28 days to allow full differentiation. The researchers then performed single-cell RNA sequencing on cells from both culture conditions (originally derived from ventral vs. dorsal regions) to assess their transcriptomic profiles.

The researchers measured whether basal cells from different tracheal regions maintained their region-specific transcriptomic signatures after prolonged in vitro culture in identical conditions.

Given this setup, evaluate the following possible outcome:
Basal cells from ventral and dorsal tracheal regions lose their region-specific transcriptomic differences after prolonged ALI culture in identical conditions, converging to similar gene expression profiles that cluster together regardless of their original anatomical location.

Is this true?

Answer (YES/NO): NO